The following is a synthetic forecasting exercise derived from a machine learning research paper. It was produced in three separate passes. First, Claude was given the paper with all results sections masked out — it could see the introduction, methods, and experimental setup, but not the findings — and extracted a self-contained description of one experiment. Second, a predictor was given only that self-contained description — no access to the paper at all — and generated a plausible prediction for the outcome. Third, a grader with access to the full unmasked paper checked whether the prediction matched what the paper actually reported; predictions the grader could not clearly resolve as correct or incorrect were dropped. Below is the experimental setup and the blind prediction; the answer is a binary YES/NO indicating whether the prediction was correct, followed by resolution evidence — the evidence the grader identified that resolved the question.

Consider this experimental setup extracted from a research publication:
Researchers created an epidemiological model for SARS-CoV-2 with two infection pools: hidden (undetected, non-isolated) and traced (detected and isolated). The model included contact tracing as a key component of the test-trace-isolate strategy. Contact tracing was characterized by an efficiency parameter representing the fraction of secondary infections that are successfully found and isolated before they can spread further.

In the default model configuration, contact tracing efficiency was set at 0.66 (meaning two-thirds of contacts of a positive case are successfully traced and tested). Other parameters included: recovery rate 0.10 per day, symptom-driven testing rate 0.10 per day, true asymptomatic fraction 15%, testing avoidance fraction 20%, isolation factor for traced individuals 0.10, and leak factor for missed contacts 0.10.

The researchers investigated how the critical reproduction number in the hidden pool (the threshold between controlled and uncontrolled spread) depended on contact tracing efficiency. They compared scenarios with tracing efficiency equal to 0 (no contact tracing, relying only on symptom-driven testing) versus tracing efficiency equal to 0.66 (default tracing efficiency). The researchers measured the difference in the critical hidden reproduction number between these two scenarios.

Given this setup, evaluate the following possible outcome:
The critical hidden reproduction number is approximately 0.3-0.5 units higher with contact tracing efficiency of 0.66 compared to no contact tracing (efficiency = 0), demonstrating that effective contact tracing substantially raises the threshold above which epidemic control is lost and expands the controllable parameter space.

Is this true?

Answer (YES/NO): YES